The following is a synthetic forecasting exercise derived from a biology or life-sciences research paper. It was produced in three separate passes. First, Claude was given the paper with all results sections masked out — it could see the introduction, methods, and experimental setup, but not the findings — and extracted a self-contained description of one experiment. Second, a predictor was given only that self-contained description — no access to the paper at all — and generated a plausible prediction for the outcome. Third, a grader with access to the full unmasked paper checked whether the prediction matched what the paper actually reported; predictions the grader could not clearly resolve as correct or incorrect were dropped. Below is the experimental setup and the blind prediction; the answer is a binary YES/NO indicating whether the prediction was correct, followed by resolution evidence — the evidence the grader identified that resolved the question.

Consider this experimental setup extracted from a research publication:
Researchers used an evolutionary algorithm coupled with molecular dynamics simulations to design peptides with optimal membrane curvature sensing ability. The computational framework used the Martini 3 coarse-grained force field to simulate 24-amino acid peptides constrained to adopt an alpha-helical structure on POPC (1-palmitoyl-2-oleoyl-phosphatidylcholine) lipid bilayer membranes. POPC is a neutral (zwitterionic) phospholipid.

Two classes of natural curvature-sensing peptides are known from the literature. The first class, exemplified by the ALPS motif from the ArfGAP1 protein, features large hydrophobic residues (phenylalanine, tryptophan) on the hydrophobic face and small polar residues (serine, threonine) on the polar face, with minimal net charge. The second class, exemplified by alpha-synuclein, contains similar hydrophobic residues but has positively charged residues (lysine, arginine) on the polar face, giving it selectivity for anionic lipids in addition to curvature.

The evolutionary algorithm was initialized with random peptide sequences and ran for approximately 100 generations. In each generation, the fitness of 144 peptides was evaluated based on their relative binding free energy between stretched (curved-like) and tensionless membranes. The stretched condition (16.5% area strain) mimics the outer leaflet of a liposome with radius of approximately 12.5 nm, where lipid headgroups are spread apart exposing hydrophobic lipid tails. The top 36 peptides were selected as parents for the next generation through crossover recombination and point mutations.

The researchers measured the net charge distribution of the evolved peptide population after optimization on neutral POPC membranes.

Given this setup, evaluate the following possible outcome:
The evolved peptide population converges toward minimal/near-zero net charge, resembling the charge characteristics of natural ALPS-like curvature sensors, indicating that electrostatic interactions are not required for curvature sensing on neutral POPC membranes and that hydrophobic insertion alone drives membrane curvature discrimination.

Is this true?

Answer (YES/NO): NO